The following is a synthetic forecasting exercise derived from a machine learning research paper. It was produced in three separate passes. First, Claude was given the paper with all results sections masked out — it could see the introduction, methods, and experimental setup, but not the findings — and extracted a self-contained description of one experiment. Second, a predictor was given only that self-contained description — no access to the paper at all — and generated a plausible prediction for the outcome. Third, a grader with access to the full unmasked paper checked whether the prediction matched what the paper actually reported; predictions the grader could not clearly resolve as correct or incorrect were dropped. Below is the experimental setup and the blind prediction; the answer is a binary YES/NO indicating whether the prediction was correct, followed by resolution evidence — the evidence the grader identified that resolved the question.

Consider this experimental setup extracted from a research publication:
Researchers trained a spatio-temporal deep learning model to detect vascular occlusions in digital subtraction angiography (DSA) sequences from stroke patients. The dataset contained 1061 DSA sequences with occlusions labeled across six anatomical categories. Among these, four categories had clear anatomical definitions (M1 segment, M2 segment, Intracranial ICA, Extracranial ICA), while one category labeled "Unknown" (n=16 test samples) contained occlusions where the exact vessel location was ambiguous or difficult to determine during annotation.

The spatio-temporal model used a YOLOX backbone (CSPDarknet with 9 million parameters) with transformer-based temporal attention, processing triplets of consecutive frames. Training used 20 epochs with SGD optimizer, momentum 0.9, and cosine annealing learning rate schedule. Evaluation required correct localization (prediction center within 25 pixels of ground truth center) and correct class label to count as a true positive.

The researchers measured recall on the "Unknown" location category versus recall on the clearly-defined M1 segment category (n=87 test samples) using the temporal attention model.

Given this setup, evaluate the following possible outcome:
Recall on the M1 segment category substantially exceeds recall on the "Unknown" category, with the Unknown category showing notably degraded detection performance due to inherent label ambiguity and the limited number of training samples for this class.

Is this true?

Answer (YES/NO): YES